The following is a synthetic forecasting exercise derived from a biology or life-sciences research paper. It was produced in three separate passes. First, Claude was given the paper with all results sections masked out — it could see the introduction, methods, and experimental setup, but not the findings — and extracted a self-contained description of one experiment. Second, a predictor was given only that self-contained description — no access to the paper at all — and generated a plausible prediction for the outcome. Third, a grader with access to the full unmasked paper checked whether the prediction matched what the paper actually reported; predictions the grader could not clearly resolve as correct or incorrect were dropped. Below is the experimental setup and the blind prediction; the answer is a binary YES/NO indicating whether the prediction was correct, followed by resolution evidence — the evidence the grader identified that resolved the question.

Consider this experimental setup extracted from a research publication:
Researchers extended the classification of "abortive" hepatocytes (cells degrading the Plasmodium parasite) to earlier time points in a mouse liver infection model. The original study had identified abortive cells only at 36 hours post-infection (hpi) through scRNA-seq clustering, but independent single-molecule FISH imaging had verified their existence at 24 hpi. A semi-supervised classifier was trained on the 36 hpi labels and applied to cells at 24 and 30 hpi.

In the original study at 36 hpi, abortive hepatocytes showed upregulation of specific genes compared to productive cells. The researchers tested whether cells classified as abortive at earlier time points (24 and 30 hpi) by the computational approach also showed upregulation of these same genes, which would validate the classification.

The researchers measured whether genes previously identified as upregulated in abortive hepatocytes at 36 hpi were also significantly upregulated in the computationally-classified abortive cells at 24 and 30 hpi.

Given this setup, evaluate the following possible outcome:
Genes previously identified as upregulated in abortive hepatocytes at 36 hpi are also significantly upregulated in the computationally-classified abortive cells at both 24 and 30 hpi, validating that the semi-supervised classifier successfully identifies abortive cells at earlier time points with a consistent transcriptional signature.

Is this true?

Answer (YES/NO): YES